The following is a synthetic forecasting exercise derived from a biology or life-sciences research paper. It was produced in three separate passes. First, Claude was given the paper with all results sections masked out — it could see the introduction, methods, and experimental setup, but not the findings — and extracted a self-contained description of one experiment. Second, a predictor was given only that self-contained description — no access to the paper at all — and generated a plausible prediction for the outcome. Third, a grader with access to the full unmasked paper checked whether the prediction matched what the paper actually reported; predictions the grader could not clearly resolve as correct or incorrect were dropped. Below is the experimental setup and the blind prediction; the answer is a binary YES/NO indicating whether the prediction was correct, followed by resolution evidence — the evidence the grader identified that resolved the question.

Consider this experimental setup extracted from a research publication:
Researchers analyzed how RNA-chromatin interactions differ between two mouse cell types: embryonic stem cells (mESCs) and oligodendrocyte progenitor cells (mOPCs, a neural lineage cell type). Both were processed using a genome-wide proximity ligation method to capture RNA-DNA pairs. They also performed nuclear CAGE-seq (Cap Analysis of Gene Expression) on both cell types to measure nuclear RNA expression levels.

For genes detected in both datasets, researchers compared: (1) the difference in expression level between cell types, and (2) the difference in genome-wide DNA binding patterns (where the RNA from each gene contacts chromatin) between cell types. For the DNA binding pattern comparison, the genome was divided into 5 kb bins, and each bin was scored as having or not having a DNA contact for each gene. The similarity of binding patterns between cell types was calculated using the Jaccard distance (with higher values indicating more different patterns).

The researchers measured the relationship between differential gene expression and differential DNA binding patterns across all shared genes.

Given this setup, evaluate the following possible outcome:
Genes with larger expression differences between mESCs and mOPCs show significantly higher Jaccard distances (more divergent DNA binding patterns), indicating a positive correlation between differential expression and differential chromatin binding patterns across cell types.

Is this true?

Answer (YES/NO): YES